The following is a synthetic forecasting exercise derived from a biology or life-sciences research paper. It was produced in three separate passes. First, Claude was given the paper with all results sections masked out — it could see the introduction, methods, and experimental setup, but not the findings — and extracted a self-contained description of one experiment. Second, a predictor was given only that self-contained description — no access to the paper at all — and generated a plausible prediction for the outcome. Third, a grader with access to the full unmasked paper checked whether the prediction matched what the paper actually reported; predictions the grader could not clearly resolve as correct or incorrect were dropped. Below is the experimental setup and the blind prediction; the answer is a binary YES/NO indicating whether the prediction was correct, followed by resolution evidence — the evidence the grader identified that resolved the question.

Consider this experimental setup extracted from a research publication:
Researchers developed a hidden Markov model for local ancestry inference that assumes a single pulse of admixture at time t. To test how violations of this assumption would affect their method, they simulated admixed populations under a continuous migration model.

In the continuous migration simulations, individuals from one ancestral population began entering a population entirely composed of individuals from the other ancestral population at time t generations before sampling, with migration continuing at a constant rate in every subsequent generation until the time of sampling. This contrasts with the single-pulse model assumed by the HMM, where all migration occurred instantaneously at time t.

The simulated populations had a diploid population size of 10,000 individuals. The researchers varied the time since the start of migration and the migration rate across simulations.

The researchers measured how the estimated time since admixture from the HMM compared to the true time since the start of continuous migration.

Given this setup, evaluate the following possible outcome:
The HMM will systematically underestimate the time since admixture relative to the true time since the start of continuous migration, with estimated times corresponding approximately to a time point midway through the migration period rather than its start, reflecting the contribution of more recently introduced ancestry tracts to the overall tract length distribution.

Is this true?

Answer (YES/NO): NO